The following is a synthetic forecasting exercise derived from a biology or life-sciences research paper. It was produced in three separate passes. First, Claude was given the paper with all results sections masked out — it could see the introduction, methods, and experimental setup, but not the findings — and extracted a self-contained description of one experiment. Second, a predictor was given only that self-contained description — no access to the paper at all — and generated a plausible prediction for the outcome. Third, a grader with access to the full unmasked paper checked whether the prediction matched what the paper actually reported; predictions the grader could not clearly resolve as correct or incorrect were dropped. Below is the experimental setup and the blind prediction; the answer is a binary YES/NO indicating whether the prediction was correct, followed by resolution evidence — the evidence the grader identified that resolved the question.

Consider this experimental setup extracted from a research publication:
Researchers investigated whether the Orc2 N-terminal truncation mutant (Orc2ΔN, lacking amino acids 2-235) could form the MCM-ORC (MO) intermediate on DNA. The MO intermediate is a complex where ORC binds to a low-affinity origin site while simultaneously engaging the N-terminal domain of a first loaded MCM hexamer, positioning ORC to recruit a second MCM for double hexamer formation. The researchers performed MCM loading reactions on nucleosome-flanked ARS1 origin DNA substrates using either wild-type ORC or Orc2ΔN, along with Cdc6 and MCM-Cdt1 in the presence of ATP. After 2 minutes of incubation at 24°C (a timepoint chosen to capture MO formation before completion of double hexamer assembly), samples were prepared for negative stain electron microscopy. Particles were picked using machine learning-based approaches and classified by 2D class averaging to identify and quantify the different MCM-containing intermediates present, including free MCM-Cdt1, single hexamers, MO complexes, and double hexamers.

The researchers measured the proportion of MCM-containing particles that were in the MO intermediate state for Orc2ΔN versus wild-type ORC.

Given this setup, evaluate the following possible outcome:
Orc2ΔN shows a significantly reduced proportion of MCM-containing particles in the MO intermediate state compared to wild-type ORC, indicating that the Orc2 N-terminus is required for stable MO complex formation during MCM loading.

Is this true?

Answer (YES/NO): YES